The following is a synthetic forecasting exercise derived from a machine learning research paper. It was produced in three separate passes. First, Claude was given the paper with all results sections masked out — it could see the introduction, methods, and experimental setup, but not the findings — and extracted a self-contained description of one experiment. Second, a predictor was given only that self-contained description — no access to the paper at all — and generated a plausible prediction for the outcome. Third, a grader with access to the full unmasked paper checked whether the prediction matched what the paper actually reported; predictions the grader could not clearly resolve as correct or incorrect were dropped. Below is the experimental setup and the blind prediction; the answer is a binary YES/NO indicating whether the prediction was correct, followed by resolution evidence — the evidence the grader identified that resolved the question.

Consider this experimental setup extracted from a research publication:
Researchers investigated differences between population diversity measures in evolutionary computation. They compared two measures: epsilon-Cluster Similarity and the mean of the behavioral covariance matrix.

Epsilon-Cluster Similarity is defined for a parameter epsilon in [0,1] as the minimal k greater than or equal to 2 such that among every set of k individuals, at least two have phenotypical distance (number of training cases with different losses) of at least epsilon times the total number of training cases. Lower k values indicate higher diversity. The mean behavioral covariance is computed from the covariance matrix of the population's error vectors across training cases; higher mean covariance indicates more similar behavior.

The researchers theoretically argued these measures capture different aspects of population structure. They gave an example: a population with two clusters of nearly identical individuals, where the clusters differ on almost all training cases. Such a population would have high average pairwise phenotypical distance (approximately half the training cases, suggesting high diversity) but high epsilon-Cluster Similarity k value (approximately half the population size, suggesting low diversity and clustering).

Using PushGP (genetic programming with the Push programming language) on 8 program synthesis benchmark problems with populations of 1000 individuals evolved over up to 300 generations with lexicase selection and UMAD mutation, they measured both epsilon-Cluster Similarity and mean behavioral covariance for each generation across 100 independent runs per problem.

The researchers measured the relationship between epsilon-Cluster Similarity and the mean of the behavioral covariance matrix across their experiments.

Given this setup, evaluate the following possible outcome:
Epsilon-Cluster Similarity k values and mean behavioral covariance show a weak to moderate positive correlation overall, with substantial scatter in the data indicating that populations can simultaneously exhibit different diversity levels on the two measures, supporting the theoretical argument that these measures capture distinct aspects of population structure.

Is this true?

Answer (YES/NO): NO